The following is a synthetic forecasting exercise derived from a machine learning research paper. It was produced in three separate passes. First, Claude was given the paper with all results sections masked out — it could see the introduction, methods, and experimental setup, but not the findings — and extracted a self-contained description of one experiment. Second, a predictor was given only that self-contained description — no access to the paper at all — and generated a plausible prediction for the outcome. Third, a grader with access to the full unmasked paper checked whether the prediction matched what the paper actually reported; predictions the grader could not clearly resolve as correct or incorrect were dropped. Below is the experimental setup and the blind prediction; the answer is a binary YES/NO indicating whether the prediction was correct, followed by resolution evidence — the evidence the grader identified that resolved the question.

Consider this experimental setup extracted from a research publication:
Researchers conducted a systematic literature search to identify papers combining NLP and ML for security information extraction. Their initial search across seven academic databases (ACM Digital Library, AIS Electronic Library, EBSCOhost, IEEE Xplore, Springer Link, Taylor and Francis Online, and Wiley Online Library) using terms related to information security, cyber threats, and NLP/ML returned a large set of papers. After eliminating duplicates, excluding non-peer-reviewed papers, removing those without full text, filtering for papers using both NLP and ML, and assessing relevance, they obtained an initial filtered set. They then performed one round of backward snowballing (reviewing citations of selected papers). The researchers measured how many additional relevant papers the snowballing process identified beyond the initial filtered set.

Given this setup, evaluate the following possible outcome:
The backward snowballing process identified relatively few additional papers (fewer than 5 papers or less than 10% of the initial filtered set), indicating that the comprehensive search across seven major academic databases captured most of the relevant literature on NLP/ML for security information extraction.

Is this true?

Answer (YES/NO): NO